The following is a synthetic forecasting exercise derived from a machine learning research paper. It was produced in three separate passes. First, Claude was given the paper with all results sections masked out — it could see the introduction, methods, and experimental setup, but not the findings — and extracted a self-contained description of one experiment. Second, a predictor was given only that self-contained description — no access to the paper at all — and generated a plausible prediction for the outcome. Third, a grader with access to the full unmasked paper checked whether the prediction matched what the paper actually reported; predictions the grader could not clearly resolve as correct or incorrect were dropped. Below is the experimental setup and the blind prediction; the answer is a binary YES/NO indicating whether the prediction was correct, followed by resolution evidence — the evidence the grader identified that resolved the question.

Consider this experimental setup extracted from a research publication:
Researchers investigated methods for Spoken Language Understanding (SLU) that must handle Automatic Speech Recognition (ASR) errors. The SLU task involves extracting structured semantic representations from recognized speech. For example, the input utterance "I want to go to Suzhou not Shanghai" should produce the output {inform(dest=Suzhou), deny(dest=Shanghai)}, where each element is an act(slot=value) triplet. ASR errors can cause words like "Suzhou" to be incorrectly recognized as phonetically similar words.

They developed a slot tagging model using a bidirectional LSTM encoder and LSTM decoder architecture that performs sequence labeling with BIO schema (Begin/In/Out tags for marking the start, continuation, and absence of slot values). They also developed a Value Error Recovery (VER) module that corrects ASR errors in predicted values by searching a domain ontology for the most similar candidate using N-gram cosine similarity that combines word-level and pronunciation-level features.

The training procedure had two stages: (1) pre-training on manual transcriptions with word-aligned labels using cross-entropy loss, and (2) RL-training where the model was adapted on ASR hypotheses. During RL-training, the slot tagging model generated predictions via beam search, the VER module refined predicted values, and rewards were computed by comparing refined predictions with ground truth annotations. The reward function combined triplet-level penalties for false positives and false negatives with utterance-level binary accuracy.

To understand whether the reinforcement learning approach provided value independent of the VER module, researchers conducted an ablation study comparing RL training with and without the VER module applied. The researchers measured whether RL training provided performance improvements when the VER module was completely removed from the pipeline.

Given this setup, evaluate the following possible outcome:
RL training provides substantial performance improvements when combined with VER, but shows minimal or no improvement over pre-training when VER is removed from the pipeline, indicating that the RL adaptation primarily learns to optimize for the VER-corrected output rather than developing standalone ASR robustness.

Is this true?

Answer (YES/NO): NO